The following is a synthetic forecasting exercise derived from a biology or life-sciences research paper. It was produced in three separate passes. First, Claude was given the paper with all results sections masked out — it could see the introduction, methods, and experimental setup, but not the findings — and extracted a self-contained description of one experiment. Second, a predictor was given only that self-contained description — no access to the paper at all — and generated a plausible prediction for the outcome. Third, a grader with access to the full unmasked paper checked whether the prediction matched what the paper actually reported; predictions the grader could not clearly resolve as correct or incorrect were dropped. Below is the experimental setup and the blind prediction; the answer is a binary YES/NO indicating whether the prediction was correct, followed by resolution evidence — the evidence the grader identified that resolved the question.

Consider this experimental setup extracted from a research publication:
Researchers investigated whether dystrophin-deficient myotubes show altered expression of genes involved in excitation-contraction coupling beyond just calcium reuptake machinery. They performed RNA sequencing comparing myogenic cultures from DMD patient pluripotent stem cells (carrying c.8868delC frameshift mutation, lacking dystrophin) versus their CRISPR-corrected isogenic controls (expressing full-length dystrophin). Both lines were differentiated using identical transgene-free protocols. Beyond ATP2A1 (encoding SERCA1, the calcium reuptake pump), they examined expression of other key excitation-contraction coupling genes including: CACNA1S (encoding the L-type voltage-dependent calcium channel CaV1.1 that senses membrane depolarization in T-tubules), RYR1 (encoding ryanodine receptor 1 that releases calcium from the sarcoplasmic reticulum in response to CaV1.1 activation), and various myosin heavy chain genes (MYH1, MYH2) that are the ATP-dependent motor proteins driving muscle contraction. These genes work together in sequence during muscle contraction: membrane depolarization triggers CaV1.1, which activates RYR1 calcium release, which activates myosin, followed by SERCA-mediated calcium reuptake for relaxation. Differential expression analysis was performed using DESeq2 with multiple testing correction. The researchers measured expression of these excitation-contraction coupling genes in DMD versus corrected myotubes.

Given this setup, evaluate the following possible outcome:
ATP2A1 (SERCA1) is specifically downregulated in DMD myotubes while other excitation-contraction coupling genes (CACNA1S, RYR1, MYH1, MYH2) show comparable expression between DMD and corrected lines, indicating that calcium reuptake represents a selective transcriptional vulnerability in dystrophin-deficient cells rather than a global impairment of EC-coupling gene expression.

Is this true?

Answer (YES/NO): NO